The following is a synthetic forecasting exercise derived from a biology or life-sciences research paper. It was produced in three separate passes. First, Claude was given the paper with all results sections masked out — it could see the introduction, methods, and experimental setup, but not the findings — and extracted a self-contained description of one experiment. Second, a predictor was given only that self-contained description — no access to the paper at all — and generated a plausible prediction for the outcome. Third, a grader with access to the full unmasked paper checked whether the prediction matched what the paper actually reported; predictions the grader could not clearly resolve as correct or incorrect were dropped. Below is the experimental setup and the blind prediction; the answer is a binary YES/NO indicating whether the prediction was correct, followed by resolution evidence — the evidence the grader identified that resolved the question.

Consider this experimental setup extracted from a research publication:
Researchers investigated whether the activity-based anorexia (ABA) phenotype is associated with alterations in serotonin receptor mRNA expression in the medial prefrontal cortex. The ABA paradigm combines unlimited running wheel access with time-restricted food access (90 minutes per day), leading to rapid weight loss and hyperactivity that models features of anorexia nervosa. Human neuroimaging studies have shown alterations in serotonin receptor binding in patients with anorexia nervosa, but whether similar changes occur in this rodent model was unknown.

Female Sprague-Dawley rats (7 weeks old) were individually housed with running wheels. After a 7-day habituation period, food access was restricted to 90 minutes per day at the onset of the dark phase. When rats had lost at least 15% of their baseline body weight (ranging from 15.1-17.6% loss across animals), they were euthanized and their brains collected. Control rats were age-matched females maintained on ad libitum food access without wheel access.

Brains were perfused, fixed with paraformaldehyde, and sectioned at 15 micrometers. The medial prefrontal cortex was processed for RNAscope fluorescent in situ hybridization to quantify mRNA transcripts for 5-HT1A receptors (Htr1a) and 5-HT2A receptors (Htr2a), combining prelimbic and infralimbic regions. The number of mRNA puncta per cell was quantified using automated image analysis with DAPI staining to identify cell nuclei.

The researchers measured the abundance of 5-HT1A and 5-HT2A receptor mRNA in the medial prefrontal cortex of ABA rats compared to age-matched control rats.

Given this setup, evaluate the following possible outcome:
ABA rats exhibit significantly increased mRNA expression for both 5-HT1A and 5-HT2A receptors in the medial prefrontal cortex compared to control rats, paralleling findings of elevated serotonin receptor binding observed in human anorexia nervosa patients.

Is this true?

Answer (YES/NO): NO